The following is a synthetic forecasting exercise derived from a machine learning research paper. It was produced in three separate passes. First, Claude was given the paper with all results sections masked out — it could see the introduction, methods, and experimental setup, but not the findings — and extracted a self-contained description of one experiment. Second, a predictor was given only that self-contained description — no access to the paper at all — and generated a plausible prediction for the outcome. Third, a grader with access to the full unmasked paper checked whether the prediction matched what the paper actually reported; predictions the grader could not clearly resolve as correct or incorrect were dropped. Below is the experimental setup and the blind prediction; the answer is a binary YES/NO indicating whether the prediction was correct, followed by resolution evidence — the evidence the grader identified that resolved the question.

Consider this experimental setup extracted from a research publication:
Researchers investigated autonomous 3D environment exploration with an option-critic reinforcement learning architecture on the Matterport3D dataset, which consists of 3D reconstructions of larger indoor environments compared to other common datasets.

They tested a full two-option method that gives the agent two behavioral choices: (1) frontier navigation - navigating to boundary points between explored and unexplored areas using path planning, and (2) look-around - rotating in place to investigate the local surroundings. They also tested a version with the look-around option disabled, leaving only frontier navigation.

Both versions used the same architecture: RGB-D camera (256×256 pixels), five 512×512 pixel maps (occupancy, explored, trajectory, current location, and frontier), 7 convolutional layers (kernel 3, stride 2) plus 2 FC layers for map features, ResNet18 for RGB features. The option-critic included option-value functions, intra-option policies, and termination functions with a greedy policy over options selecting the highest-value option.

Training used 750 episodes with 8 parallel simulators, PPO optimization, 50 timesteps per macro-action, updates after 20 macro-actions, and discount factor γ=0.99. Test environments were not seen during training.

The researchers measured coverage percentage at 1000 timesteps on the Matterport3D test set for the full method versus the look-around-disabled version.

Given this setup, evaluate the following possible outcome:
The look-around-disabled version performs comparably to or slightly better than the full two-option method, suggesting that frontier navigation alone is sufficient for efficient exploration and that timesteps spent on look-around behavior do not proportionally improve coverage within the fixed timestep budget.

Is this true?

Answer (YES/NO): NO